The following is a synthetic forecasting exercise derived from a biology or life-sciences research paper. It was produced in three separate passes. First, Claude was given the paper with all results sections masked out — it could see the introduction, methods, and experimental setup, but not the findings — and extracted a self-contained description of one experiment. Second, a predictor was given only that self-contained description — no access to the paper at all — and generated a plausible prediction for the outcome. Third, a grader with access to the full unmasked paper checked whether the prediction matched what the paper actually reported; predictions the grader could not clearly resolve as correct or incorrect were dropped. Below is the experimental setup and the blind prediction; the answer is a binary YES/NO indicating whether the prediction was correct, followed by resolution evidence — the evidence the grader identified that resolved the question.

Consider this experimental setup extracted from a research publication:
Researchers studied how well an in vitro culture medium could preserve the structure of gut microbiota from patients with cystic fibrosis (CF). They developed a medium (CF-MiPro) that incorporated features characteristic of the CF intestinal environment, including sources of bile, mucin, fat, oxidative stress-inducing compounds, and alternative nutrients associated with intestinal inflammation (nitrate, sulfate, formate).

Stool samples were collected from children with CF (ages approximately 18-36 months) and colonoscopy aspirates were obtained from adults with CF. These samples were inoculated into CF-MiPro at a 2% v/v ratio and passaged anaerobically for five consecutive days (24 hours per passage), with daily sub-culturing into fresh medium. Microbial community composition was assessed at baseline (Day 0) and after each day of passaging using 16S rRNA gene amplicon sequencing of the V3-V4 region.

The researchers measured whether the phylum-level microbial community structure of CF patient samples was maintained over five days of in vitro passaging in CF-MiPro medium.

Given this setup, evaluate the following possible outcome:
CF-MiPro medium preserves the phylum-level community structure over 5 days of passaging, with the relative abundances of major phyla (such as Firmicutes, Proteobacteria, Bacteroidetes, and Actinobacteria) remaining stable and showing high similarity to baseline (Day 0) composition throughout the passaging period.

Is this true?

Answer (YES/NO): NO